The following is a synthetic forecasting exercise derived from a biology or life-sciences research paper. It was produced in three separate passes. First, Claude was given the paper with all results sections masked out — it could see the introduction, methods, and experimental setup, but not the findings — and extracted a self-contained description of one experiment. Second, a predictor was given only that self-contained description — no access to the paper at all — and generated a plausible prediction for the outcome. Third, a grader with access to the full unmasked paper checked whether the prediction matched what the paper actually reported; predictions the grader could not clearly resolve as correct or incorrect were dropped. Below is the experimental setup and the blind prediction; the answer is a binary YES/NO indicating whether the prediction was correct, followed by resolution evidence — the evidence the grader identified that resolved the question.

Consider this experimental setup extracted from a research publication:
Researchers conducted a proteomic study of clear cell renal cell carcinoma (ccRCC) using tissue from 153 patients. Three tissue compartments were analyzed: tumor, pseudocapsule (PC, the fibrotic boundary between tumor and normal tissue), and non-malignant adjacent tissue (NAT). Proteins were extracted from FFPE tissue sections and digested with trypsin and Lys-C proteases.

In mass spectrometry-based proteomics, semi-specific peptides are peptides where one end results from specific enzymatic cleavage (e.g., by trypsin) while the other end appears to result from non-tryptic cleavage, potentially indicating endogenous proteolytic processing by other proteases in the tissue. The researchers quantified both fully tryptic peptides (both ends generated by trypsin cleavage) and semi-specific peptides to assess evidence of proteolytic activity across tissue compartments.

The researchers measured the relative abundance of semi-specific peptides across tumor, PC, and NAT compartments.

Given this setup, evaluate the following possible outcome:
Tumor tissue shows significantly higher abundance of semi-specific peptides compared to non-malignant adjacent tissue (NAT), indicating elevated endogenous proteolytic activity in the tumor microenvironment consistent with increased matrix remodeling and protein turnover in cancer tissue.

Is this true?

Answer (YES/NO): YES